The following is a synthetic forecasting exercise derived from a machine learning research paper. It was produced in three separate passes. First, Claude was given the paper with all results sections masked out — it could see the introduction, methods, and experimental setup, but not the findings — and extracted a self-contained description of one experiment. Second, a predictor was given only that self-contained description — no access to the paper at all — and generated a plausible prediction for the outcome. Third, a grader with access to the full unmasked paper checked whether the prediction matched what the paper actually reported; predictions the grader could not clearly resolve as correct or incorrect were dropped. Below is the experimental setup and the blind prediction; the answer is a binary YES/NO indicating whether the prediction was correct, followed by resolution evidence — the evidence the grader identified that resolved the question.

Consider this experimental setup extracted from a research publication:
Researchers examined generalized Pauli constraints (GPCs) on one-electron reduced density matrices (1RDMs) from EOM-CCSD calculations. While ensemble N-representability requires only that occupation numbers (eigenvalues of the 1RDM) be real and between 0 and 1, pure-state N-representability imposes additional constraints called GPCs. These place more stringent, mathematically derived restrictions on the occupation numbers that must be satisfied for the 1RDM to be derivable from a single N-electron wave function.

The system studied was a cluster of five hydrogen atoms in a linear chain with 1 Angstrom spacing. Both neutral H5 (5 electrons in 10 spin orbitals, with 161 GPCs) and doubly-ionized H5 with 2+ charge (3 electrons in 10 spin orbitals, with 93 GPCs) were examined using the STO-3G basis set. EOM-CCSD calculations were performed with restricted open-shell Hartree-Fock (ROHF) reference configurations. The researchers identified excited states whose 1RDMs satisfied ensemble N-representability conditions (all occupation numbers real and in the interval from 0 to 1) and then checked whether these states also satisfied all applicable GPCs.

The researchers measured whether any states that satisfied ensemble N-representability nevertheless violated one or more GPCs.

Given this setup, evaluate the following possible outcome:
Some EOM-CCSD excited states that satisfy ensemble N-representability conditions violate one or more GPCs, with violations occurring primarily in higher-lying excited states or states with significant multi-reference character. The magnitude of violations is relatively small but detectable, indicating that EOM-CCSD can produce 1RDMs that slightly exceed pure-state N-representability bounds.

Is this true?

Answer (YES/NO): NO